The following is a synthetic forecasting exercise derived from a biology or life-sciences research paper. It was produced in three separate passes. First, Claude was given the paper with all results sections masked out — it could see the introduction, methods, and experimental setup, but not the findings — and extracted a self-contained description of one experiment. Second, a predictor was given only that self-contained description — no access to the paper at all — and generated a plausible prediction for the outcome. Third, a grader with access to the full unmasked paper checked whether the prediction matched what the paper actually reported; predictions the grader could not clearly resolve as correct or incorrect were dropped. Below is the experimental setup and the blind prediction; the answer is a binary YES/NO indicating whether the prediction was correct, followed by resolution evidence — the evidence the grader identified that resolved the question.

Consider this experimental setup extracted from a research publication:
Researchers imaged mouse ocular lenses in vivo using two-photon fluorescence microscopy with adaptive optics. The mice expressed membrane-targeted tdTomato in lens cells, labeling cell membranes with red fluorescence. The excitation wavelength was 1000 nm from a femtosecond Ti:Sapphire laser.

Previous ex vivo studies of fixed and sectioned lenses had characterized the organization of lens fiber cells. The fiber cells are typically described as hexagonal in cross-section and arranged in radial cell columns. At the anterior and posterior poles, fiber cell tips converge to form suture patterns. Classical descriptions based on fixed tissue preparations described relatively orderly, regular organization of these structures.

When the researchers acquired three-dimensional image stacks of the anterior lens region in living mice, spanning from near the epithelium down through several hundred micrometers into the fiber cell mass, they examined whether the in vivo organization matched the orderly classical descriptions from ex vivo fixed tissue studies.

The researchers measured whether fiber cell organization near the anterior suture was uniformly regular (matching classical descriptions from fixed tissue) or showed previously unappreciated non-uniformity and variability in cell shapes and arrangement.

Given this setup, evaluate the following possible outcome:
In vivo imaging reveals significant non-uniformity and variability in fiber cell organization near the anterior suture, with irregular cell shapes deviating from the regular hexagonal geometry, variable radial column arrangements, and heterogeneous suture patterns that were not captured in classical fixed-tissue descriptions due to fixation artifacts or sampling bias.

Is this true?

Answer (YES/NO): YES